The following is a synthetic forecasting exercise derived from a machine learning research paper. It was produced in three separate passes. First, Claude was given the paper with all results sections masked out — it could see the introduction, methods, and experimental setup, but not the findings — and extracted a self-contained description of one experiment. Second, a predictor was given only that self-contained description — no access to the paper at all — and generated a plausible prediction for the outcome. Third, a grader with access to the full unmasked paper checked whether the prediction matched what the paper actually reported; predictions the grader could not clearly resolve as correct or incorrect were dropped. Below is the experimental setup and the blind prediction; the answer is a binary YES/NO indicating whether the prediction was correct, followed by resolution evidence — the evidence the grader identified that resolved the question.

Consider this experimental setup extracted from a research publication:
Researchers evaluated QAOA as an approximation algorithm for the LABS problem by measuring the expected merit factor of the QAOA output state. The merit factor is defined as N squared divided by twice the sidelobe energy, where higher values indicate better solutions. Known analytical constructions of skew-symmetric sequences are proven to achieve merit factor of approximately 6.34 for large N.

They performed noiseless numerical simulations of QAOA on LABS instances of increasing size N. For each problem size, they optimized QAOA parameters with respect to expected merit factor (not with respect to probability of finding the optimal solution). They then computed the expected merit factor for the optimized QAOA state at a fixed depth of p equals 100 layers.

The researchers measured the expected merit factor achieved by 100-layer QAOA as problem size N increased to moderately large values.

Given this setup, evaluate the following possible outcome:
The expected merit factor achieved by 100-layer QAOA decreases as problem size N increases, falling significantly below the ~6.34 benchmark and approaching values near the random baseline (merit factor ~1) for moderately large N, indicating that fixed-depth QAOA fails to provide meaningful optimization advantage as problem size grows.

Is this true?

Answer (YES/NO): NO